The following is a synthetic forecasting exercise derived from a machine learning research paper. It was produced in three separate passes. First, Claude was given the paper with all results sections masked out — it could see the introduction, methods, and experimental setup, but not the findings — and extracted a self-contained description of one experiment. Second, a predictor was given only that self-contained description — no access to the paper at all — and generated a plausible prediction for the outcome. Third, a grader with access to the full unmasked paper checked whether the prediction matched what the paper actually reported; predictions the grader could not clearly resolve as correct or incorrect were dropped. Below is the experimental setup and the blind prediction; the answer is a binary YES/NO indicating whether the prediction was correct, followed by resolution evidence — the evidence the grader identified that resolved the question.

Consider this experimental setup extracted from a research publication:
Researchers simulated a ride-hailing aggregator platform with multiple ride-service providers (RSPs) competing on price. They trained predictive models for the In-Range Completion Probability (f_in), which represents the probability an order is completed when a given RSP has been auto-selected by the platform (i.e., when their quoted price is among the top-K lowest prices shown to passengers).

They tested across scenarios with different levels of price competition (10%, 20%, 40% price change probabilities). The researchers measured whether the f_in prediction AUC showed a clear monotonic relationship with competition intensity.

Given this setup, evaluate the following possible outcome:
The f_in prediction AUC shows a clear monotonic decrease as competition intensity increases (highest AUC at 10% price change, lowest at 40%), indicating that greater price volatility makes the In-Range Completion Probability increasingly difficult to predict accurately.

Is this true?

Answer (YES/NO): NO